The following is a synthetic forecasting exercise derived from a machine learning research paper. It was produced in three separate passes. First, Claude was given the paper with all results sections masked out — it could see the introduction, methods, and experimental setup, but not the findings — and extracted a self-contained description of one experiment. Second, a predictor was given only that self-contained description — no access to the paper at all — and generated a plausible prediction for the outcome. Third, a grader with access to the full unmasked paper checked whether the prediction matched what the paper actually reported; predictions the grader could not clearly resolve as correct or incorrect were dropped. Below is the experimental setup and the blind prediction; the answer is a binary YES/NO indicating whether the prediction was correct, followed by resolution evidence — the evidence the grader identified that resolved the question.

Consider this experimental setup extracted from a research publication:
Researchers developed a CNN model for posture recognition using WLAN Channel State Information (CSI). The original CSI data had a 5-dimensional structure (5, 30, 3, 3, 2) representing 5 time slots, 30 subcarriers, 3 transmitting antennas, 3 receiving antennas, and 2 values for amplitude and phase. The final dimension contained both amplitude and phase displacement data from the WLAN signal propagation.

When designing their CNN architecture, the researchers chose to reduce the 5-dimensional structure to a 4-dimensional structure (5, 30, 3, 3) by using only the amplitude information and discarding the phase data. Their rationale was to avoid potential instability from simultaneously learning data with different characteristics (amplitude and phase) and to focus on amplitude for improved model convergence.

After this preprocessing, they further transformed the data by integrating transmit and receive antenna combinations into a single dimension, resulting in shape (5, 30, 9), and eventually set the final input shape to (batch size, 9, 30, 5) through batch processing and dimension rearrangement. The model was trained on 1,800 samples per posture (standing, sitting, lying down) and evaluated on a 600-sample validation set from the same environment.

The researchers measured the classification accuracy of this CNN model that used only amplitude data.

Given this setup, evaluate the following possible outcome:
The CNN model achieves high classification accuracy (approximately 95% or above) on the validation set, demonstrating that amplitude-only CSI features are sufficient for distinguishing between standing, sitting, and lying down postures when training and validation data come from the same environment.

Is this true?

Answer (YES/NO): NO